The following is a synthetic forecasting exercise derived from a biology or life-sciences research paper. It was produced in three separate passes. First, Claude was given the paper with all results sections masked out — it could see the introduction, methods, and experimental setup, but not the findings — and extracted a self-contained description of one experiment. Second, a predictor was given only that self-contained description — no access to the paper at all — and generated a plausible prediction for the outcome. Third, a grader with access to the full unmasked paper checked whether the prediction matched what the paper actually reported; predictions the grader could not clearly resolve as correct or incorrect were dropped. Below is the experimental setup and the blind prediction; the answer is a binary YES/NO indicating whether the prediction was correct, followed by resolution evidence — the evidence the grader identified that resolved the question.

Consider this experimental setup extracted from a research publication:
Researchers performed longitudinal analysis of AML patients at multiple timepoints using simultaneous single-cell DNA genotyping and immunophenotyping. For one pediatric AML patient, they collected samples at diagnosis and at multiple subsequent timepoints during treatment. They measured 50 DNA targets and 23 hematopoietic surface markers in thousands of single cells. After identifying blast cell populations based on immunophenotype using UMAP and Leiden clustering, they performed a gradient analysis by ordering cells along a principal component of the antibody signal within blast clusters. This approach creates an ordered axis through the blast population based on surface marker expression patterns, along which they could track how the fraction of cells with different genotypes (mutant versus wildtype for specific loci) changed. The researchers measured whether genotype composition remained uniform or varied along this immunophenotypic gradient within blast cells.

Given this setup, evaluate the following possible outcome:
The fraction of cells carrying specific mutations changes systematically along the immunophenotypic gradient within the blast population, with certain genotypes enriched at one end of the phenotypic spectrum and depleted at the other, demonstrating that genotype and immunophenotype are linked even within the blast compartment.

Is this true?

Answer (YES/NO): YES